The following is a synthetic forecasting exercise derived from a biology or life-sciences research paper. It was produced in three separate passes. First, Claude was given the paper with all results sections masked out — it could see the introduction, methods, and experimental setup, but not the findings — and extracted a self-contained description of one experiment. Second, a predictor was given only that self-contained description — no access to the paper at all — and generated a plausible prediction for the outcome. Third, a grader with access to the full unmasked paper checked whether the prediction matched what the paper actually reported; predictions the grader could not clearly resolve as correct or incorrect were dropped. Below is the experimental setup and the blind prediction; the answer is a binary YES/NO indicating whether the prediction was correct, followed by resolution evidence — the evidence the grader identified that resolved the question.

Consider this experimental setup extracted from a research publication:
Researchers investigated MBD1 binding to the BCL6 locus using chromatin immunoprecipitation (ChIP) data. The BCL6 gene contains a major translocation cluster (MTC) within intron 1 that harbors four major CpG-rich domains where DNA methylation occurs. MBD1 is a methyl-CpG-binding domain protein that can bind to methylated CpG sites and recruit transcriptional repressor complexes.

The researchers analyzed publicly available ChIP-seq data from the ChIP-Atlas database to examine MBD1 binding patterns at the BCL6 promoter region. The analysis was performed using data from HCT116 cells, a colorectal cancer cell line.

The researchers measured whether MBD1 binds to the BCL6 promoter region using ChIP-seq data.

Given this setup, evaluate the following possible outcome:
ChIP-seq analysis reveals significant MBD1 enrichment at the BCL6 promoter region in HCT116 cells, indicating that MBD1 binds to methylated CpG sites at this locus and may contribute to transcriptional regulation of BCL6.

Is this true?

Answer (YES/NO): YES